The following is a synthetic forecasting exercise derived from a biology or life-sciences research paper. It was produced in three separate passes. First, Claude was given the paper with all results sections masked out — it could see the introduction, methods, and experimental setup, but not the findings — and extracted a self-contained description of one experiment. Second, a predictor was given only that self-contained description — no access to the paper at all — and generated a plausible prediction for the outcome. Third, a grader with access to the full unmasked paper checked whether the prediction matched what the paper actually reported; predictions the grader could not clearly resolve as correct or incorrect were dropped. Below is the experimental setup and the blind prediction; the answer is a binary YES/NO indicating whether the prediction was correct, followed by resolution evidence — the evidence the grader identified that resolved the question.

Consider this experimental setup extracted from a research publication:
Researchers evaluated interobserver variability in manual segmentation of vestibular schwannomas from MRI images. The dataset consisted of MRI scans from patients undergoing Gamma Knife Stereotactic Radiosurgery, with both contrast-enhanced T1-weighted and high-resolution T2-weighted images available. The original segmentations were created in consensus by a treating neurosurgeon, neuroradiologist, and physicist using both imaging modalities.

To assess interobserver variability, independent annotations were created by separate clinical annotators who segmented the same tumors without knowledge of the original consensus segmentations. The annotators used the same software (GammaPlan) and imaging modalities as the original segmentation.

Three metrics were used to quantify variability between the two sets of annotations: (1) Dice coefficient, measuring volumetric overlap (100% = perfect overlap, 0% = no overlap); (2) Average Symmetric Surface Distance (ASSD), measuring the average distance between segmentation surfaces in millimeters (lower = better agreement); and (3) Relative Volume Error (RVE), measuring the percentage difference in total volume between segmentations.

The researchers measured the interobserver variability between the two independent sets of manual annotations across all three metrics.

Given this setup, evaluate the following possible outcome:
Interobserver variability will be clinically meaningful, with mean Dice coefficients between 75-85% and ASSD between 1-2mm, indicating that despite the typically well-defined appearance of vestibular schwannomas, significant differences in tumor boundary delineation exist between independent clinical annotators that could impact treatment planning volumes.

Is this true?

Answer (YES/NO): NO